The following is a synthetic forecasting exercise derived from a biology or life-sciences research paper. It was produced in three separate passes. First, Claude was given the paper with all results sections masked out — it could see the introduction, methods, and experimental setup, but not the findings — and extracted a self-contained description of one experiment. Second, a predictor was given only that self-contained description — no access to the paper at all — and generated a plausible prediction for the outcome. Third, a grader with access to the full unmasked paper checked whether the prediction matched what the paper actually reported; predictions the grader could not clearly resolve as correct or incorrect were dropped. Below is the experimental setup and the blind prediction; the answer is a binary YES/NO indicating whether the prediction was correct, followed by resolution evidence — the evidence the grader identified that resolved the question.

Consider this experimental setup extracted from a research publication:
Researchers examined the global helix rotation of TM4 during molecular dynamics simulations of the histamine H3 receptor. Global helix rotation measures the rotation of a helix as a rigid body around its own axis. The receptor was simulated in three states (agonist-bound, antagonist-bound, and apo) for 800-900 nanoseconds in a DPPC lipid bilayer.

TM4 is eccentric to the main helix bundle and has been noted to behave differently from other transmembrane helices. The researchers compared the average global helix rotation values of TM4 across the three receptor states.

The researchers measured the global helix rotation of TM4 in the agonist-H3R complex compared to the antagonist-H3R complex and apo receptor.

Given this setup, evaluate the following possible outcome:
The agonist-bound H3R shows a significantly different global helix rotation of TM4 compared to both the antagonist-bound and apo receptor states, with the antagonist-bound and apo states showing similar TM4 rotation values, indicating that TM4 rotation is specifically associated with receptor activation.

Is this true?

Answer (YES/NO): YES